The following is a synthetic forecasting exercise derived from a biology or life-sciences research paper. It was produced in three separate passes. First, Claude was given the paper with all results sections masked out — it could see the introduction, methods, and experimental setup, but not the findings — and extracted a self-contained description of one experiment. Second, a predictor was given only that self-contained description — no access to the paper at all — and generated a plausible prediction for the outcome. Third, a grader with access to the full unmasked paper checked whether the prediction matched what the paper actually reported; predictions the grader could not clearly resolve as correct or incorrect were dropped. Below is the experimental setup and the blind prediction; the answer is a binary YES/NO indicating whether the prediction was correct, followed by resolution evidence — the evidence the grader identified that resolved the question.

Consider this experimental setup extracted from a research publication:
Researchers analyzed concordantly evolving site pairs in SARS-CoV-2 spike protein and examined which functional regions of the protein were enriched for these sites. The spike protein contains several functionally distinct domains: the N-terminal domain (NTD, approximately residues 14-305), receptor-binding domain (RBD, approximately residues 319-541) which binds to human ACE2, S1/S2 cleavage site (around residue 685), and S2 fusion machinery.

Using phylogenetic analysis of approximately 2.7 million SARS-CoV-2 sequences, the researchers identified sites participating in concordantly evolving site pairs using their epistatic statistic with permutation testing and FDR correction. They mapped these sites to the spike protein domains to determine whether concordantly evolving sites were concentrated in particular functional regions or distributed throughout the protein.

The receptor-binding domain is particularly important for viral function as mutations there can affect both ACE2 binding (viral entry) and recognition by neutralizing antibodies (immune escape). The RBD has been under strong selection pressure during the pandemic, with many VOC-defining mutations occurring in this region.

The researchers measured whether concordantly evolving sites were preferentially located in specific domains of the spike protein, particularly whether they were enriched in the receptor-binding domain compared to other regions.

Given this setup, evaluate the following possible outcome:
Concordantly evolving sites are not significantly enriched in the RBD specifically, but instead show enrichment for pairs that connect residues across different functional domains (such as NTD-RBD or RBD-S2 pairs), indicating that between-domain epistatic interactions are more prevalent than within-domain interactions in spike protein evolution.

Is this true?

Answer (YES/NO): NO